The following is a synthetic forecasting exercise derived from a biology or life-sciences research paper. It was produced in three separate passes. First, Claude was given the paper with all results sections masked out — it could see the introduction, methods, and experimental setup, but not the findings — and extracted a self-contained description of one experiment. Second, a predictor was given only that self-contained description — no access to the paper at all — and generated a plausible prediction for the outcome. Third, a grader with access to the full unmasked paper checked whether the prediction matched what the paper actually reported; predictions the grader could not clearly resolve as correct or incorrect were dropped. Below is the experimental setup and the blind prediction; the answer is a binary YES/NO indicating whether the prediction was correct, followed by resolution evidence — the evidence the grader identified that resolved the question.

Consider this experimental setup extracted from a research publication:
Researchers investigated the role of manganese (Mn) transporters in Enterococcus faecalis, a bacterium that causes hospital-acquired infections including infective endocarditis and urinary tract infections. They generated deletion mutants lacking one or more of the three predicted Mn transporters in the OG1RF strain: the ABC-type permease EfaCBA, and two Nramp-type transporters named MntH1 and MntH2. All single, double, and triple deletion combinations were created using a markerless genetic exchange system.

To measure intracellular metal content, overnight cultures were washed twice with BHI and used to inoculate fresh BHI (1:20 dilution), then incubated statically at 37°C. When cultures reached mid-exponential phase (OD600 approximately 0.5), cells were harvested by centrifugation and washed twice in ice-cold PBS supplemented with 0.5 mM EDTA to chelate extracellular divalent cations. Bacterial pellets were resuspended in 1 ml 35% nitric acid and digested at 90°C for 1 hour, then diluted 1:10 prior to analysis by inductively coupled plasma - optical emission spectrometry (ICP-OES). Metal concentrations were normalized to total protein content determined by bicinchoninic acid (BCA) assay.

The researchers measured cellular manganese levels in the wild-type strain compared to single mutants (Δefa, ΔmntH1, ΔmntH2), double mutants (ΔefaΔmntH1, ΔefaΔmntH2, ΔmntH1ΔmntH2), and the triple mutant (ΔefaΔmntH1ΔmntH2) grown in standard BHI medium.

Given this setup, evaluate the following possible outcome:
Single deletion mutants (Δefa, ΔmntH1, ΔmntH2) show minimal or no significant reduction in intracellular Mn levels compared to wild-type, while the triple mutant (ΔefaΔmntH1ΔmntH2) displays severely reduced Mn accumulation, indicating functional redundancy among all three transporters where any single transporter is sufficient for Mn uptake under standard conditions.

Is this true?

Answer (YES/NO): YES